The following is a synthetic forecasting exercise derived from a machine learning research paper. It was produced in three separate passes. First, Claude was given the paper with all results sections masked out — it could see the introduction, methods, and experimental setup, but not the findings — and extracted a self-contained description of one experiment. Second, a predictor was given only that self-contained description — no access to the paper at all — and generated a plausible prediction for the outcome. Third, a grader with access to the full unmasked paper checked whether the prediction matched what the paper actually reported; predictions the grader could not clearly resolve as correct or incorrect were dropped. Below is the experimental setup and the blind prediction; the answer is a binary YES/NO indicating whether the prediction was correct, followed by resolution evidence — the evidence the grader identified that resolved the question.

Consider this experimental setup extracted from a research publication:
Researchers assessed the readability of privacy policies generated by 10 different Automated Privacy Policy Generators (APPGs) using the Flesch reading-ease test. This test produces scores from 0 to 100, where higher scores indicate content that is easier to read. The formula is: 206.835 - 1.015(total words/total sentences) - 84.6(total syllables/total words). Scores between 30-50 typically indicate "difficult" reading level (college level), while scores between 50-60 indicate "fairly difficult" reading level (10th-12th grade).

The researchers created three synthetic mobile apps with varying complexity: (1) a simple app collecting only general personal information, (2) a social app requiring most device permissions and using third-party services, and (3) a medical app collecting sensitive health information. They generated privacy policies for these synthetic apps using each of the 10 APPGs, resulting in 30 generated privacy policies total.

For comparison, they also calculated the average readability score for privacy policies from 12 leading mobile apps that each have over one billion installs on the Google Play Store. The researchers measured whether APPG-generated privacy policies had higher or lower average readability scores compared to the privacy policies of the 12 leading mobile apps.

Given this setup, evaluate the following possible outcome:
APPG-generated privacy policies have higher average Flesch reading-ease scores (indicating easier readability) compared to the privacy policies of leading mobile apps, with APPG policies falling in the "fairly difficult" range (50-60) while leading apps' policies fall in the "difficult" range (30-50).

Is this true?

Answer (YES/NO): NO